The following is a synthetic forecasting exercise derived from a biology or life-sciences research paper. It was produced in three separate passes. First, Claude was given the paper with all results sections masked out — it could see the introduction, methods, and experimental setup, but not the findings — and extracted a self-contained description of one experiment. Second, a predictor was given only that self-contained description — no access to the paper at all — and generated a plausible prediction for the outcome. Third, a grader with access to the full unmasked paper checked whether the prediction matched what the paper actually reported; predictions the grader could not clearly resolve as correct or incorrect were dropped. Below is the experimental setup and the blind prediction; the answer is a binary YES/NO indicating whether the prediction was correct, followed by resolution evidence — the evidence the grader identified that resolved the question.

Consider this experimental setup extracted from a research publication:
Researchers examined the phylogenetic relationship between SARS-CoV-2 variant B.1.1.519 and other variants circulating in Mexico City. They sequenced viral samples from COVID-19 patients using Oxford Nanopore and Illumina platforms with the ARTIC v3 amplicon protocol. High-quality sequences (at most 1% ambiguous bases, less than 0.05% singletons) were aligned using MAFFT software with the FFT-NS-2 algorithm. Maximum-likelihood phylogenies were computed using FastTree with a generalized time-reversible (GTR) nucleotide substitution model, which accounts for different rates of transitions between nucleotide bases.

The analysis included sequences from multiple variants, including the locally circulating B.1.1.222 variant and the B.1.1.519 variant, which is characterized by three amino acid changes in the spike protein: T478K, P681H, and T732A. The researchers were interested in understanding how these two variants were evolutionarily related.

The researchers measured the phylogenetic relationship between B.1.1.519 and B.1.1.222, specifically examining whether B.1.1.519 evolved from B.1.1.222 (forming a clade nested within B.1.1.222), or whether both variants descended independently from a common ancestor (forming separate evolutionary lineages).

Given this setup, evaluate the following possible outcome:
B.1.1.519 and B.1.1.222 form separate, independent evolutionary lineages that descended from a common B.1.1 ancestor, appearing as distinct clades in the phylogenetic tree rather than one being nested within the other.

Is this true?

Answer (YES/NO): NO